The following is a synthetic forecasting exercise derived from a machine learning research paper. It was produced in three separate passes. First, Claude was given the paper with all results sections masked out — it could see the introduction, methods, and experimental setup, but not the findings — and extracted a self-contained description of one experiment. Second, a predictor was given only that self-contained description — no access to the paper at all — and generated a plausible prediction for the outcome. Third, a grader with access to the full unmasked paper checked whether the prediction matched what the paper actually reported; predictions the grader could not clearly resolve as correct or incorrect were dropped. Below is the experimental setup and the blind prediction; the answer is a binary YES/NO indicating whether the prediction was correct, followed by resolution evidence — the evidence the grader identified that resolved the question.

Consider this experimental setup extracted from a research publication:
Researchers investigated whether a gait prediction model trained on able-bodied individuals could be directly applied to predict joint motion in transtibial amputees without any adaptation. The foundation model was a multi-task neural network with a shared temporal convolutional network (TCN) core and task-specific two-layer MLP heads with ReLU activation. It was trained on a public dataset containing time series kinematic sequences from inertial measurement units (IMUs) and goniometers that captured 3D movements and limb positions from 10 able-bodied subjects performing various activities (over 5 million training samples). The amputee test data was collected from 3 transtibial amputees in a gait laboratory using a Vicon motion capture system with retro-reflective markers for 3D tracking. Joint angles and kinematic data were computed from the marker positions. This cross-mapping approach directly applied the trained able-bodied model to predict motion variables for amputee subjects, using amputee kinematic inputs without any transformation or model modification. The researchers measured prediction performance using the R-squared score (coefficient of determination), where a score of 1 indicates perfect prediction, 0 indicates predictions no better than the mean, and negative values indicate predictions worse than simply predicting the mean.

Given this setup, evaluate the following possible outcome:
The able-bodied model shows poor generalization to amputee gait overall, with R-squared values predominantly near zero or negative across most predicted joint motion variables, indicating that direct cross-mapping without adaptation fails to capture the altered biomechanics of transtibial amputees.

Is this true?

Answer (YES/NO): YES